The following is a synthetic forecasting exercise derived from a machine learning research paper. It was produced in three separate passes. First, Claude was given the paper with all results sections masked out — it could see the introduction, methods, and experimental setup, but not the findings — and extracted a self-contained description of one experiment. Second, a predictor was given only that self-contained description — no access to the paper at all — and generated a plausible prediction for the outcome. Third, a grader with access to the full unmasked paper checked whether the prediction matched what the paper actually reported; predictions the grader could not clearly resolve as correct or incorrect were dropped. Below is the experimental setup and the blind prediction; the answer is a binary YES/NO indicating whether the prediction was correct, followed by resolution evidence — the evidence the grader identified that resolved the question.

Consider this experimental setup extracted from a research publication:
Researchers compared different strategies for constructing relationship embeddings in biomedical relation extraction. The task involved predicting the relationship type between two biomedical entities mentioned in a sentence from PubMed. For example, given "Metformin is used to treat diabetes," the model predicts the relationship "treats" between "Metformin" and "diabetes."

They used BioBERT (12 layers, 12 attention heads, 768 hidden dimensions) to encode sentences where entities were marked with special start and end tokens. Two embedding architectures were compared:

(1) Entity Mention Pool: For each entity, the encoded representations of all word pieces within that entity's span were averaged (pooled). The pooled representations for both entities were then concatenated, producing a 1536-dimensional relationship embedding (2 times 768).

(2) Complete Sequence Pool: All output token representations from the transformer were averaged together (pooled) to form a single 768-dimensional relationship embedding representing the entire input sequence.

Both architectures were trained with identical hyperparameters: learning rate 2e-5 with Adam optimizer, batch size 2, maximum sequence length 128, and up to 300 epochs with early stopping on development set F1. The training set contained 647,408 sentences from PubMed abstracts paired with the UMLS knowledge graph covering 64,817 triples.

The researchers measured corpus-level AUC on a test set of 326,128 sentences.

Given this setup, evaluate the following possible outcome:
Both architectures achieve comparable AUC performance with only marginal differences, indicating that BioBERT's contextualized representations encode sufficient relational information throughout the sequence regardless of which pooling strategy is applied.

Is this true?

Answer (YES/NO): YES